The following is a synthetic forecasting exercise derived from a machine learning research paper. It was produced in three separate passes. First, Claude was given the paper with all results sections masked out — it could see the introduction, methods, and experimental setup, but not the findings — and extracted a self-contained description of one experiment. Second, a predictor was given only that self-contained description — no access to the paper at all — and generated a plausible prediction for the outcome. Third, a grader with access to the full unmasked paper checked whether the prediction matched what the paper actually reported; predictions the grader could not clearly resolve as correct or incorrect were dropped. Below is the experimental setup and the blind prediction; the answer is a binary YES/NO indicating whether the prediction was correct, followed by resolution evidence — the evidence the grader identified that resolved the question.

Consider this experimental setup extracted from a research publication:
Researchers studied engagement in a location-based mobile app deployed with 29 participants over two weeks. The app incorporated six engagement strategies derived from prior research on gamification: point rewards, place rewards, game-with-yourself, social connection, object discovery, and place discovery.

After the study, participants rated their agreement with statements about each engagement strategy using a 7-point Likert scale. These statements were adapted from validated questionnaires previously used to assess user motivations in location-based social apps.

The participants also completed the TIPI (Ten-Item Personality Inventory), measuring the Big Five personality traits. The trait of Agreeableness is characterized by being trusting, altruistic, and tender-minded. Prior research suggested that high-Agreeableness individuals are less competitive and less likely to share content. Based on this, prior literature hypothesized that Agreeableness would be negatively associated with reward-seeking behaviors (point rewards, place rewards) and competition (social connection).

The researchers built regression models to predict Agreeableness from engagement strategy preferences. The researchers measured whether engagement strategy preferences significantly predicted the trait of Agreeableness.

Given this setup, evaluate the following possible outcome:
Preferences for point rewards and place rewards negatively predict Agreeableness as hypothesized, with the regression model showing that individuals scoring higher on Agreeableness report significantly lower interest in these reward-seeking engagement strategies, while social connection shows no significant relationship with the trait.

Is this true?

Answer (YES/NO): NO